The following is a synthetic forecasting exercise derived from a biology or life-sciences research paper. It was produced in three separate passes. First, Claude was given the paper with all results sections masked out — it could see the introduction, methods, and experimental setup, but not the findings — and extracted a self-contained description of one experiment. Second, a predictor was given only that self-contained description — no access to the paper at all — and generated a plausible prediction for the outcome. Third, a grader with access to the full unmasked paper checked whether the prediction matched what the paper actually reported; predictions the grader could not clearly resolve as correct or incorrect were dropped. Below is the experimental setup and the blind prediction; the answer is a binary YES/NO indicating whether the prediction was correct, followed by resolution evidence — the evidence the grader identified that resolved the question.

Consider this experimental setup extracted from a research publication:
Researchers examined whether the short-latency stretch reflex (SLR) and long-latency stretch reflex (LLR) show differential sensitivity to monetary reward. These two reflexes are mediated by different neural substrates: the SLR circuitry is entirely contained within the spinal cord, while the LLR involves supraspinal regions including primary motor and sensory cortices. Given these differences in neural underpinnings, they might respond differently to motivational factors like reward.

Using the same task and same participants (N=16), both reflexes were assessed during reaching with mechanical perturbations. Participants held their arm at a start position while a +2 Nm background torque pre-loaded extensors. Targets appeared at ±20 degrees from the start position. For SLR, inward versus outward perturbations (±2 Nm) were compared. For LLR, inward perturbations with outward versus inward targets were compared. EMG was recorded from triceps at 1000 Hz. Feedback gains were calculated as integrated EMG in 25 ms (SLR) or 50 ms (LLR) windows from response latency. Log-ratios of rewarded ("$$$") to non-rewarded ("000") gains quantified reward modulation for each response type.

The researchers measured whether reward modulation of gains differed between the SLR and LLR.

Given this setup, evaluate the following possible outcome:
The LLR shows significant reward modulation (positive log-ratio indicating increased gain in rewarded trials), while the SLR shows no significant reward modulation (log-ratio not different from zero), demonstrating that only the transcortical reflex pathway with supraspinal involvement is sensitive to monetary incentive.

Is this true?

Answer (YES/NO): YES